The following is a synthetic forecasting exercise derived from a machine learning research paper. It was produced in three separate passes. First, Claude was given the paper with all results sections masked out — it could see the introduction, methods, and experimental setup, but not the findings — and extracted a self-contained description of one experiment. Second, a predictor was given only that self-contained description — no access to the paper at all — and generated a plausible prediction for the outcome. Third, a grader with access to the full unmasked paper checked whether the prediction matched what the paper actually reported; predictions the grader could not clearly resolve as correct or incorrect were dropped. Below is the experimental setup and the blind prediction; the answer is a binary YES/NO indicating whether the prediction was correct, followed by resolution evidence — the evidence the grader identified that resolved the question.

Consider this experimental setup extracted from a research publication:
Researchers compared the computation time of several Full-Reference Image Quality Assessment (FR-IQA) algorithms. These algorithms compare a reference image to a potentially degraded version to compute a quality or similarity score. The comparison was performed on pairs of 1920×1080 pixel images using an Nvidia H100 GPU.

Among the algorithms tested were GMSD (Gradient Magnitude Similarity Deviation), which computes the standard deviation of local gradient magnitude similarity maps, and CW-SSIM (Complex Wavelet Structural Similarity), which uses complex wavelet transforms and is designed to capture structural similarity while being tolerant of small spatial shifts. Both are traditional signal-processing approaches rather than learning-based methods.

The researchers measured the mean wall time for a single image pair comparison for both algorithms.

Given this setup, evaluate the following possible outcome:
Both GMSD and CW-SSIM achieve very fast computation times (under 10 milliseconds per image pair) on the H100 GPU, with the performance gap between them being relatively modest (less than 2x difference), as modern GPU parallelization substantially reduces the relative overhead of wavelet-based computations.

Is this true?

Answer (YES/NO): NO